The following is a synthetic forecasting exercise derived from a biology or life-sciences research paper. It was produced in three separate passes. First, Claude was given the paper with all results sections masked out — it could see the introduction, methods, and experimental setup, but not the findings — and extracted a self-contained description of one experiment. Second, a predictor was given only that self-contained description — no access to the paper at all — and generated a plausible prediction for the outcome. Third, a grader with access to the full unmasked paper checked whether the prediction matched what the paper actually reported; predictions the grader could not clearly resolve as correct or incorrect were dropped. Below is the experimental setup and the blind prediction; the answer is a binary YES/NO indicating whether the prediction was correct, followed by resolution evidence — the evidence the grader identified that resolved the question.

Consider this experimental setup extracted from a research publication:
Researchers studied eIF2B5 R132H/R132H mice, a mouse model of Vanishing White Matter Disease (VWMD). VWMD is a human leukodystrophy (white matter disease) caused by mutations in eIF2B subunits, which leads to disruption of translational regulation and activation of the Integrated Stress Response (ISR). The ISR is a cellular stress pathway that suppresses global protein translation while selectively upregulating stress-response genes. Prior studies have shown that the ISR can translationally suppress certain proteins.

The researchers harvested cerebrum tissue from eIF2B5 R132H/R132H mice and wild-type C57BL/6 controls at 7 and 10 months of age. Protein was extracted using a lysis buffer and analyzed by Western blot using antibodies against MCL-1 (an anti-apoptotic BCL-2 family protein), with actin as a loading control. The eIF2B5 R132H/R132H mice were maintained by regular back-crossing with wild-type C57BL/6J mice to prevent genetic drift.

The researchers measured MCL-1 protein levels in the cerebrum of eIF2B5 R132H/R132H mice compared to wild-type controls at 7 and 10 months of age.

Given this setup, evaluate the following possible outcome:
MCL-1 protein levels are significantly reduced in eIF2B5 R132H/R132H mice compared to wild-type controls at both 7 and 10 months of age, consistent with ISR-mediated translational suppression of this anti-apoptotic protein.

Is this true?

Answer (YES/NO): NO